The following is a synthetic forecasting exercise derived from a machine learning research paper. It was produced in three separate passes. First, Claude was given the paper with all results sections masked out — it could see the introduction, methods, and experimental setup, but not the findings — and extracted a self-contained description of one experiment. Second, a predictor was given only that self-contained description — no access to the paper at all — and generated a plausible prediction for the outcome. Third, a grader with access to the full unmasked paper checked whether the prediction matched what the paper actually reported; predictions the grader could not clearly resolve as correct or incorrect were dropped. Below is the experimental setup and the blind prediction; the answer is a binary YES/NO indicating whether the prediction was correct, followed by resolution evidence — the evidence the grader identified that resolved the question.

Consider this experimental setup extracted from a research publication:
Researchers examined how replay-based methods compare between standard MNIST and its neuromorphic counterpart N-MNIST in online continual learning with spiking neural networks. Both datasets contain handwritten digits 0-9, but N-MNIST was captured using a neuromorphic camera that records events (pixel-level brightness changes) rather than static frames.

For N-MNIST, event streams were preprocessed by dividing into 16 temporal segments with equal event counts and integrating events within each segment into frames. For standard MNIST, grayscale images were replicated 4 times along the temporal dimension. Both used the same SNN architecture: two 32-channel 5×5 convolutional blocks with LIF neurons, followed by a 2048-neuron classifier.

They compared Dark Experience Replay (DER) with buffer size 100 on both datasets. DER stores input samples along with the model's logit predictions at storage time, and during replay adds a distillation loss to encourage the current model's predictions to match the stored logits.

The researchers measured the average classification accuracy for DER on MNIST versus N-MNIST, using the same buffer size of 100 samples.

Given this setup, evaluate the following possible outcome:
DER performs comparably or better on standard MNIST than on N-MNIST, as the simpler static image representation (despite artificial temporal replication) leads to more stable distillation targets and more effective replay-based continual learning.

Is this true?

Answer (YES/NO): NO